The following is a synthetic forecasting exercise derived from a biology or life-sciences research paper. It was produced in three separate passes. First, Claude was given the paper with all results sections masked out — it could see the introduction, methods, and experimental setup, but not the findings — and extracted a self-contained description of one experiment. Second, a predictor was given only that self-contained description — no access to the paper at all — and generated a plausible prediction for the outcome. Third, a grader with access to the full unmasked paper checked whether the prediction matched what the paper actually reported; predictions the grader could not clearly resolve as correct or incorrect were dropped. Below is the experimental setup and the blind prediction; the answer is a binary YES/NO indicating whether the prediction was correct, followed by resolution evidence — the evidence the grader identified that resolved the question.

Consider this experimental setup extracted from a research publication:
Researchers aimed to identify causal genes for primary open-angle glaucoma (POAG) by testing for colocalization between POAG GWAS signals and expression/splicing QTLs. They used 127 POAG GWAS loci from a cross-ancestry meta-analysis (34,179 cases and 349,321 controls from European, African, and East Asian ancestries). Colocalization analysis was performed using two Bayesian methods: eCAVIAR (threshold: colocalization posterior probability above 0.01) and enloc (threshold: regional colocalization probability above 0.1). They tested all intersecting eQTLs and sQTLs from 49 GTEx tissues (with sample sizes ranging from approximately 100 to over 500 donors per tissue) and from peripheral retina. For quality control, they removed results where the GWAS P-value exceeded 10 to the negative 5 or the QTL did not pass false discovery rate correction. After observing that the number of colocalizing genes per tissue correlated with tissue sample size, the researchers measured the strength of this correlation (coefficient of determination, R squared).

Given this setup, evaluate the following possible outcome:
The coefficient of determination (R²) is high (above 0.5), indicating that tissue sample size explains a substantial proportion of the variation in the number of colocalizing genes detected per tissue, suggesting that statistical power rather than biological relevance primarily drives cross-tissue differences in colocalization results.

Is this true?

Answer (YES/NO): YES